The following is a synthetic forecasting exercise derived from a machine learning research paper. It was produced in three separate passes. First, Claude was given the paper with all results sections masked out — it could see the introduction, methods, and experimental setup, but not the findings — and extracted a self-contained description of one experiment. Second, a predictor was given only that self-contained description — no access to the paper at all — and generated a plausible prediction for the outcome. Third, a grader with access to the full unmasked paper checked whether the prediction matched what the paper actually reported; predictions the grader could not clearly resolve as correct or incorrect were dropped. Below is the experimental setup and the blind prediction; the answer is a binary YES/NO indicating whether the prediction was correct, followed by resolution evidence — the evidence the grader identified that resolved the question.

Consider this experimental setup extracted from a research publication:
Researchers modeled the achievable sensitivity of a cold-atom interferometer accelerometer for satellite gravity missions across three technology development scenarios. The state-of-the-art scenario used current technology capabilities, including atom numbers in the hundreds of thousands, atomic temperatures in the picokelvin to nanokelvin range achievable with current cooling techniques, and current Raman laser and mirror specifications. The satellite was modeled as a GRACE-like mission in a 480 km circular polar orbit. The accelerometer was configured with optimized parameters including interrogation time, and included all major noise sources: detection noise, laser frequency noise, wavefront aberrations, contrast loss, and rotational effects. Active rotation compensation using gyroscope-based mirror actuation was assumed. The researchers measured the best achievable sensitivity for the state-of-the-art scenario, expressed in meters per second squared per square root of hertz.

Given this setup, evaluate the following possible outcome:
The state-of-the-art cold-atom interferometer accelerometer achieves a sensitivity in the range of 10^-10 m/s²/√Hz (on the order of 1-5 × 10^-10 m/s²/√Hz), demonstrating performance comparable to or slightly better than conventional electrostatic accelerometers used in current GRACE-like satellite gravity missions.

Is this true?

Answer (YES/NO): NO